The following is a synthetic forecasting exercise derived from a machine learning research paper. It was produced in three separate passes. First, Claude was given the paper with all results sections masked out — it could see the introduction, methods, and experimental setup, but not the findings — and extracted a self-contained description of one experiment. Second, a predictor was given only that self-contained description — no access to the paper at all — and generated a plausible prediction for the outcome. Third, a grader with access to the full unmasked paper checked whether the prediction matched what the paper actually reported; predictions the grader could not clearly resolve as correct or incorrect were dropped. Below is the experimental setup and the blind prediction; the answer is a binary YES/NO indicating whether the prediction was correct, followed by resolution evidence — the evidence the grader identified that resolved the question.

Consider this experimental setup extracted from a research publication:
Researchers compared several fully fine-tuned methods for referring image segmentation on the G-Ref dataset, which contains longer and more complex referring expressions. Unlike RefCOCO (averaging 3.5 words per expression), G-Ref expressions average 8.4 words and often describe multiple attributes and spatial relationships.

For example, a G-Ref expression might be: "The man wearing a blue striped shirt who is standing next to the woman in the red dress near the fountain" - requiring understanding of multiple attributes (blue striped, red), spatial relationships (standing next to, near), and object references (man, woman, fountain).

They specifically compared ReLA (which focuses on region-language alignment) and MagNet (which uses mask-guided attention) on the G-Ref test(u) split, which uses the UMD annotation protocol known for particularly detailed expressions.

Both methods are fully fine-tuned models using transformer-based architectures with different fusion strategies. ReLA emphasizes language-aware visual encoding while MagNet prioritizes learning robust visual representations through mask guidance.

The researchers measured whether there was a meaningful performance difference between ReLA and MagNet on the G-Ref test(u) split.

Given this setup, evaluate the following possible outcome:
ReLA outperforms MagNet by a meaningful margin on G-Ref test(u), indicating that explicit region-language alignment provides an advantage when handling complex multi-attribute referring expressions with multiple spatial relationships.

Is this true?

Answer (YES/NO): NO